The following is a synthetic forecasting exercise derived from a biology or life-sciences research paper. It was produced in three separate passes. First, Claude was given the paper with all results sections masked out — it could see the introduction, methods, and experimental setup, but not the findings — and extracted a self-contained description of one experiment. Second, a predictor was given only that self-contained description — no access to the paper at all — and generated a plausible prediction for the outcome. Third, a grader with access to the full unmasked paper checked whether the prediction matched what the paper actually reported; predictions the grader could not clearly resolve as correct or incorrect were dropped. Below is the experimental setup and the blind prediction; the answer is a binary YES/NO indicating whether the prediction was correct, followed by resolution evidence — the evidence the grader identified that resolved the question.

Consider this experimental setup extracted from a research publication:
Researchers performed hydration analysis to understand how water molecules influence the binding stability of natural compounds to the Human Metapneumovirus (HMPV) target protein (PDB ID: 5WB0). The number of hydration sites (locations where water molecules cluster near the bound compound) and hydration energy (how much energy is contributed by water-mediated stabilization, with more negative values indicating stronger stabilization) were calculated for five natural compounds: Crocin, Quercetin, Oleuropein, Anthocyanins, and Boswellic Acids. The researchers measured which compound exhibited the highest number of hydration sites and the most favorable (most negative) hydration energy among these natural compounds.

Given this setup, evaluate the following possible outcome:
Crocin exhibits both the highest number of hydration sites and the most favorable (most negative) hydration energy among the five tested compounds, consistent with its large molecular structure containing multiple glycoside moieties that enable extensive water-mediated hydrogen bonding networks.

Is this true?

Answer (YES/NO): NO